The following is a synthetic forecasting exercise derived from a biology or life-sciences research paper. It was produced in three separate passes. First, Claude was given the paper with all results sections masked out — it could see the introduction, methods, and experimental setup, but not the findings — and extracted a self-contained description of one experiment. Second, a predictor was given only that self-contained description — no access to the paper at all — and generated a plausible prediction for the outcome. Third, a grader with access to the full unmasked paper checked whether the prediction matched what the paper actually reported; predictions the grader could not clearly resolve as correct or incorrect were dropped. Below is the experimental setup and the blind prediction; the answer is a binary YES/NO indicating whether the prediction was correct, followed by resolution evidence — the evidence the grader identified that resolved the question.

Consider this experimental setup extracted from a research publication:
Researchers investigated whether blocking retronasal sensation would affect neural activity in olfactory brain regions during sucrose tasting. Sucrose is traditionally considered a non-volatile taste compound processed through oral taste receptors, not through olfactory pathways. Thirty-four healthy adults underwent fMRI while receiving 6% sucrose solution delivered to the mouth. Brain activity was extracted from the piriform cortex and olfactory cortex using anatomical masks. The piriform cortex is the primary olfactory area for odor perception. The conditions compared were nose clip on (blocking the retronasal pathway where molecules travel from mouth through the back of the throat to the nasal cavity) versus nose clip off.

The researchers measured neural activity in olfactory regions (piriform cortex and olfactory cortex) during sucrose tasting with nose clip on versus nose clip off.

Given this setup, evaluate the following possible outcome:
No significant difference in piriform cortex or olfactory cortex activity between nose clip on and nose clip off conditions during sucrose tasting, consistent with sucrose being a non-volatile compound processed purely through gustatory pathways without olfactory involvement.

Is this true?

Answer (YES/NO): NO